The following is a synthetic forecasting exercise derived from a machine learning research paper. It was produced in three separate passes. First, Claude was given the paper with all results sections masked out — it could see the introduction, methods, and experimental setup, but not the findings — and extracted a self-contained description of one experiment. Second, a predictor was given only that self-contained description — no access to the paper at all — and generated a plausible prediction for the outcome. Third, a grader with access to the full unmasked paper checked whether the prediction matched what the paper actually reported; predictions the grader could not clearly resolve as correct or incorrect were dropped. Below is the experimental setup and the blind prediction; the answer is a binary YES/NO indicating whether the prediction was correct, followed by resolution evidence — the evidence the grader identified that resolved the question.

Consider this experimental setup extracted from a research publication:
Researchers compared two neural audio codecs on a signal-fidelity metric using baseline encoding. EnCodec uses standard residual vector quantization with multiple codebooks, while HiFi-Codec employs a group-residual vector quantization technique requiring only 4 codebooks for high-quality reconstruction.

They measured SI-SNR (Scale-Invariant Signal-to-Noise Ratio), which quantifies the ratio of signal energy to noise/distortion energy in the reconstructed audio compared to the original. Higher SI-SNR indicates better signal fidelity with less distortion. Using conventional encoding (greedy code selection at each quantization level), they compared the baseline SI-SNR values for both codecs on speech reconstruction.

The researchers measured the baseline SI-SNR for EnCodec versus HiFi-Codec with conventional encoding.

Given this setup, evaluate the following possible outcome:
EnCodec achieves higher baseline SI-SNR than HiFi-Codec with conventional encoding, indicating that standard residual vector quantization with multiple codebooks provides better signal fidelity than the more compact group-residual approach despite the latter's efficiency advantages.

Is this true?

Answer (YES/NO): YES